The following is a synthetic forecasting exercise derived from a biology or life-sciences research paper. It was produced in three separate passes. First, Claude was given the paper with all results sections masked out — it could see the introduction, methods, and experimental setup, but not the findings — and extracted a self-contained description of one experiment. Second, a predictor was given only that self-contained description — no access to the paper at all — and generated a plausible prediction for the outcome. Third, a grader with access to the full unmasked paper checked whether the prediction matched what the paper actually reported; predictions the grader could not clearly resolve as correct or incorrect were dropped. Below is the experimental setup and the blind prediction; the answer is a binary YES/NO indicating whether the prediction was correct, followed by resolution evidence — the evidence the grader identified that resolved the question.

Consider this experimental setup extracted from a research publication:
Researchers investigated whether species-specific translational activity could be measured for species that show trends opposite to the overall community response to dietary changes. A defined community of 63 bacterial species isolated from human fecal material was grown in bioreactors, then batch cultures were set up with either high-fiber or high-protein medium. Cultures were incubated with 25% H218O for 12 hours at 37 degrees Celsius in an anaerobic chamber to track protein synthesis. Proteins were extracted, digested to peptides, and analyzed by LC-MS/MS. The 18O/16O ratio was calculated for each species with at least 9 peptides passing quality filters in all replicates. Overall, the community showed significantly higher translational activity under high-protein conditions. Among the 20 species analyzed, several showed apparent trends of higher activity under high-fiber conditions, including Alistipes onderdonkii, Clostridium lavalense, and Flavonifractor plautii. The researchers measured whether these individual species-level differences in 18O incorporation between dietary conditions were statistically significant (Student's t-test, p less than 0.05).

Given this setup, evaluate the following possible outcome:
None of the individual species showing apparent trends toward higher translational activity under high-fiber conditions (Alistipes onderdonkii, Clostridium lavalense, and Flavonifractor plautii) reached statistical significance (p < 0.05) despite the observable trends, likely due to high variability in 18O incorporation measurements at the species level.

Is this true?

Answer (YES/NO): YES